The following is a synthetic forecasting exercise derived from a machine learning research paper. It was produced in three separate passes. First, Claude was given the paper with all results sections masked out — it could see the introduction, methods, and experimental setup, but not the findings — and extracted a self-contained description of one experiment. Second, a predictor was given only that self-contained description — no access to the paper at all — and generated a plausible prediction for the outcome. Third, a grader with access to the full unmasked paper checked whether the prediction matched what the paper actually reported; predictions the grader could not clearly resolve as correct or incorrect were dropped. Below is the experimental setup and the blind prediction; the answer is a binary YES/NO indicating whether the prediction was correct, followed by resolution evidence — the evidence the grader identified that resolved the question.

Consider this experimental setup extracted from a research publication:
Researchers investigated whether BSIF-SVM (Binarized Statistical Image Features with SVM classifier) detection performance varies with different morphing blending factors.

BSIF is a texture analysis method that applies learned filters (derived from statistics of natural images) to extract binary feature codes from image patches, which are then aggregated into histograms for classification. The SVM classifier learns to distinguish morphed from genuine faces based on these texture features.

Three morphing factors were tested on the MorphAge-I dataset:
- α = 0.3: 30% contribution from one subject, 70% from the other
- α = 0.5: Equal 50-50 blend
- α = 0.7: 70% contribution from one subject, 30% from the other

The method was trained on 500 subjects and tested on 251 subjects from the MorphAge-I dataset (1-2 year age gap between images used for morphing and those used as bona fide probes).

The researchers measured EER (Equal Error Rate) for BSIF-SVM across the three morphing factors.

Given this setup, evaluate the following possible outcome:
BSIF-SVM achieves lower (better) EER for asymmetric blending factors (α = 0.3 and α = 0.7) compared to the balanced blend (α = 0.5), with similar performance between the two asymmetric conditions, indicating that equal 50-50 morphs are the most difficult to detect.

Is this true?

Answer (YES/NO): NO